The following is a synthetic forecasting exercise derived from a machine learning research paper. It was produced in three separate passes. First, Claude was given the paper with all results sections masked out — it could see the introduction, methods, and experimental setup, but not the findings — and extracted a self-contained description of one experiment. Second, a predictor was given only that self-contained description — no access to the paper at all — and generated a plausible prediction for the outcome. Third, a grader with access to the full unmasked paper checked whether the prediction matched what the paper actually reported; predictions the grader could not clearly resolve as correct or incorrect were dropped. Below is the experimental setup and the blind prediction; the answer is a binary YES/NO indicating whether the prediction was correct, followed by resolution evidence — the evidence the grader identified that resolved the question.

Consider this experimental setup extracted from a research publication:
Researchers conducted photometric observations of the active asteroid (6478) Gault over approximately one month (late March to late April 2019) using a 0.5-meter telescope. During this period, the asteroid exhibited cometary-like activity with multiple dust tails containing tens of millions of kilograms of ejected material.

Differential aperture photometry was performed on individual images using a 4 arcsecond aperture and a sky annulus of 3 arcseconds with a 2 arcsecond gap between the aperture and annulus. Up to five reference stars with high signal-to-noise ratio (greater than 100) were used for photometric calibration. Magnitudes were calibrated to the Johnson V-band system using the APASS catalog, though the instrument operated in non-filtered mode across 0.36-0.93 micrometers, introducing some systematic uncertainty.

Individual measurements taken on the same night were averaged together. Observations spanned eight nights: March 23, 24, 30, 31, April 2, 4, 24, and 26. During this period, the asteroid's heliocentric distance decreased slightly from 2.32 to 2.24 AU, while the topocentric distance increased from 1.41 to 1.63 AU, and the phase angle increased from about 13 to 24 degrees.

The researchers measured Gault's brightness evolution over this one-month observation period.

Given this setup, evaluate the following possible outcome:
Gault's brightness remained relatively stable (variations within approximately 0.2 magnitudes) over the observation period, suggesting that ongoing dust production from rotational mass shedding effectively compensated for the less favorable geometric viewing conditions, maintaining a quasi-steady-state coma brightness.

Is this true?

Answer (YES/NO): NO